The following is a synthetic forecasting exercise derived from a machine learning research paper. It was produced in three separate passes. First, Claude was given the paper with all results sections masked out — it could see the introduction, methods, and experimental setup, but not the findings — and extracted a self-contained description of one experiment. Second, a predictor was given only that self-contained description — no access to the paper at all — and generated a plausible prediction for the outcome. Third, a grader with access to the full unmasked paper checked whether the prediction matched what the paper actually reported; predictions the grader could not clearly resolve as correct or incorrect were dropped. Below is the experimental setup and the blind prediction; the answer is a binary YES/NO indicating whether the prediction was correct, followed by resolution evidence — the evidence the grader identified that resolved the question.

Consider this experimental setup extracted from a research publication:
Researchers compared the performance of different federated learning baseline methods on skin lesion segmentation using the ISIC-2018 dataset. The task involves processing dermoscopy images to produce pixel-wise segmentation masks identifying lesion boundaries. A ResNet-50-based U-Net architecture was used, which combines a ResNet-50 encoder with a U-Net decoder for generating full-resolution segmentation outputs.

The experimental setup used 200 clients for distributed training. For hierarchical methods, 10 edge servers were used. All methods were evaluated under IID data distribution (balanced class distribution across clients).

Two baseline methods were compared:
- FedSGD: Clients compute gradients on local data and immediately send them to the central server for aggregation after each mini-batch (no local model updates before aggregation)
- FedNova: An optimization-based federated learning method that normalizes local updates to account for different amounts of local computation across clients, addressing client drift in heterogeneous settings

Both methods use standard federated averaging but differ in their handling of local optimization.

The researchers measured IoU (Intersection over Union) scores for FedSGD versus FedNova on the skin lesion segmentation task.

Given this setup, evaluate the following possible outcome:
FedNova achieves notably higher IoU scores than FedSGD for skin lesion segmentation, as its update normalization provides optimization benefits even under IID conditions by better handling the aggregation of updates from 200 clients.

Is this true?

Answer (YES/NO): YES